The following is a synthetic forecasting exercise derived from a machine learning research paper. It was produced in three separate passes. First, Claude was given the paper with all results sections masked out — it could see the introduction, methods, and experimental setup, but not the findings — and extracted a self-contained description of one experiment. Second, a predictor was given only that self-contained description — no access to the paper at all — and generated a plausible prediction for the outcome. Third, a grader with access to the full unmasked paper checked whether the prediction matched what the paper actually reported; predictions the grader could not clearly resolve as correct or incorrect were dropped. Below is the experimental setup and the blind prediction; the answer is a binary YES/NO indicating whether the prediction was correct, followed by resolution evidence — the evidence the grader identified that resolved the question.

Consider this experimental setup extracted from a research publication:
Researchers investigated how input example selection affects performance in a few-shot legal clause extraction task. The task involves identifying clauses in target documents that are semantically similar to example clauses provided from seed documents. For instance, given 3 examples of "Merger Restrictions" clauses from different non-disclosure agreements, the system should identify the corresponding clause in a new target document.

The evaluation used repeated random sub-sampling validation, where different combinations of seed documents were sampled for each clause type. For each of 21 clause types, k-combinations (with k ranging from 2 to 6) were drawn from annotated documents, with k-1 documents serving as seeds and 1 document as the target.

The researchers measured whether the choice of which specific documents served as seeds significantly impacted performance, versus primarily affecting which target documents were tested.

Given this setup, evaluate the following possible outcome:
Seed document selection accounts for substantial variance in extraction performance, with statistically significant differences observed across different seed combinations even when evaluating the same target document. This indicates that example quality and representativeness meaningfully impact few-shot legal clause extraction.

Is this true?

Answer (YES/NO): YES